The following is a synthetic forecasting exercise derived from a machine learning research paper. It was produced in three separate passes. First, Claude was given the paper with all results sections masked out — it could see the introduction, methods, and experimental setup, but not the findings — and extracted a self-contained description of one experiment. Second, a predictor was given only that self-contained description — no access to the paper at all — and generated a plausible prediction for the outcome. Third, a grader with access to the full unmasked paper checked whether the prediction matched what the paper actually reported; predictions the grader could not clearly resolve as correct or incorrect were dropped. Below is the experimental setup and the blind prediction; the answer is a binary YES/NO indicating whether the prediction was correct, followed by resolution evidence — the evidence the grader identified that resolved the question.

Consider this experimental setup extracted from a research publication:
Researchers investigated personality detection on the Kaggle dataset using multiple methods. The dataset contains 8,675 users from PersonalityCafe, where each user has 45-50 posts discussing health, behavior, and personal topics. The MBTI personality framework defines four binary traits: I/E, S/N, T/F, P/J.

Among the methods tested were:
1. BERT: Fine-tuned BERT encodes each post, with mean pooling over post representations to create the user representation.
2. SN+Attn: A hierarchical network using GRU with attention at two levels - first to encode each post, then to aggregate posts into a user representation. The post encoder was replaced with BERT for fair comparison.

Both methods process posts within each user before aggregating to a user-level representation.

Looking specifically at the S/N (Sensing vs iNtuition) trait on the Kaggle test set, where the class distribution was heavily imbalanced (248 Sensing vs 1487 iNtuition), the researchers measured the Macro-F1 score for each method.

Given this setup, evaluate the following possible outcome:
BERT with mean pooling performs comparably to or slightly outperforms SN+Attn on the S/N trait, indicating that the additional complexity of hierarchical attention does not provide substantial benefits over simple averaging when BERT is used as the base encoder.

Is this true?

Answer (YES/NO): NO